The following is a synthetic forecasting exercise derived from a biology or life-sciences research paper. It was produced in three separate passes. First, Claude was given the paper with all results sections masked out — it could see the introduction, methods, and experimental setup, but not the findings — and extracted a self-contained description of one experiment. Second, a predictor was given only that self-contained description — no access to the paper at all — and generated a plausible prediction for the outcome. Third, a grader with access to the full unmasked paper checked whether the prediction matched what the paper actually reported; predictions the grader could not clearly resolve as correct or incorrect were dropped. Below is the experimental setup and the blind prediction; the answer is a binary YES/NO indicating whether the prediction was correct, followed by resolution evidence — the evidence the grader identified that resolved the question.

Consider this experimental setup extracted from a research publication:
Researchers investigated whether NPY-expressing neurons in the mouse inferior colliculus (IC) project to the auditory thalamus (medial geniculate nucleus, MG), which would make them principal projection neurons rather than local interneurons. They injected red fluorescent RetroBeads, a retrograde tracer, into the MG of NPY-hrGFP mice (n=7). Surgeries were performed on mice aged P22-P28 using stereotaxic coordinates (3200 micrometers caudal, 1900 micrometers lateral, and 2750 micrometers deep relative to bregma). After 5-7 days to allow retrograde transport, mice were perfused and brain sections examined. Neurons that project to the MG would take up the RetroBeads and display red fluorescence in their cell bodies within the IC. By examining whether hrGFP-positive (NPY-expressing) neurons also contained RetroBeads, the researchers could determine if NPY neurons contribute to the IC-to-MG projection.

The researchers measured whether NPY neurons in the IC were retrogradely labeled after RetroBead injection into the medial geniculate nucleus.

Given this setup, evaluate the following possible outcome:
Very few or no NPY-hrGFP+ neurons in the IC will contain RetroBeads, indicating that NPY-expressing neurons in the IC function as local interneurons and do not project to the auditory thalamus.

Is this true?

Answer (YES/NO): NO